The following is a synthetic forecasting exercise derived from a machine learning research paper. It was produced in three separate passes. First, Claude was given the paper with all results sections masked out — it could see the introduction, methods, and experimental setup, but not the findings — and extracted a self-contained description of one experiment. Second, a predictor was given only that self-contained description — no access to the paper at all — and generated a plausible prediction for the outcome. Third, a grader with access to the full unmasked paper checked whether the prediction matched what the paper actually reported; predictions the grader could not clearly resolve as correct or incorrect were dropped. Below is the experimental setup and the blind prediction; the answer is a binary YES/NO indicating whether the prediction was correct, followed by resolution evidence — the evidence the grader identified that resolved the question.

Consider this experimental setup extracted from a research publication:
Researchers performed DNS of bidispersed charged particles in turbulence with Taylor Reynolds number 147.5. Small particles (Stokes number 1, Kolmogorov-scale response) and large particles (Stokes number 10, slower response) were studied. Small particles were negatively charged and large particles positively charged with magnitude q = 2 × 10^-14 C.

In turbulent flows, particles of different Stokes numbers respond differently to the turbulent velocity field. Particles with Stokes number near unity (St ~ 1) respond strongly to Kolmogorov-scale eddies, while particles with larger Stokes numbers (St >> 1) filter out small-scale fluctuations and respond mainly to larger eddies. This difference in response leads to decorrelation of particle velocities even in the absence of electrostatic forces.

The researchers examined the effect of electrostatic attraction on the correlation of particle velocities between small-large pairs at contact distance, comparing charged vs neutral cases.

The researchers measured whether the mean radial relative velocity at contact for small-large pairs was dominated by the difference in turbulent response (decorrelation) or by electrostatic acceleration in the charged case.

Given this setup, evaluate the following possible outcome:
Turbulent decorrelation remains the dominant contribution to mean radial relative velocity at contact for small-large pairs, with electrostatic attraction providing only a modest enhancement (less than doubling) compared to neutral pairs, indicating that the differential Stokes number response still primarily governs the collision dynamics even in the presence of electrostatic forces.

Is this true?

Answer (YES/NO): YES